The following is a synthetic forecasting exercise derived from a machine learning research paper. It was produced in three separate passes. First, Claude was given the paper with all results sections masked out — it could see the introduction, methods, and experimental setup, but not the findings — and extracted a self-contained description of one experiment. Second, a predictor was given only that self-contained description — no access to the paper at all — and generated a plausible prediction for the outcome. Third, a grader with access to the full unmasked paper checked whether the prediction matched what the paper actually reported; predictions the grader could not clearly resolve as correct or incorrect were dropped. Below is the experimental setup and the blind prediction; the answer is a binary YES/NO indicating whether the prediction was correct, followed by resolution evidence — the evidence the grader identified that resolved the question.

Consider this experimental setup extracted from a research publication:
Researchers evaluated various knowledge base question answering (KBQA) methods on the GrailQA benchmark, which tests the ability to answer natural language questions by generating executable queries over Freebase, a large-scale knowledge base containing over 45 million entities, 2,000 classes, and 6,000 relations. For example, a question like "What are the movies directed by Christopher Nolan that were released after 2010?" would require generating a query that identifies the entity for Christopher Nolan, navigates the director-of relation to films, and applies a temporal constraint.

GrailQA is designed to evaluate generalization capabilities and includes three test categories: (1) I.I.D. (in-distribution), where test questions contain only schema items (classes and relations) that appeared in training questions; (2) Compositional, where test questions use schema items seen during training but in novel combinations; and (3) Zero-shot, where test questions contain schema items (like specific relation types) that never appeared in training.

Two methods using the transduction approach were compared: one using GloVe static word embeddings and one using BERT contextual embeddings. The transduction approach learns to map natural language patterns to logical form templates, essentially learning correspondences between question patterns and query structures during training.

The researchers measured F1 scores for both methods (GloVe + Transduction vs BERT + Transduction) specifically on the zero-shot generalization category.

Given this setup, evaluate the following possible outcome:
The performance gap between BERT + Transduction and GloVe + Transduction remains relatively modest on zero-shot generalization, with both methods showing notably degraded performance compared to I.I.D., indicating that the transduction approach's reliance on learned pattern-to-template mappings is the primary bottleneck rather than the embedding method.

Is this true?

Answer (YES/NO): NO